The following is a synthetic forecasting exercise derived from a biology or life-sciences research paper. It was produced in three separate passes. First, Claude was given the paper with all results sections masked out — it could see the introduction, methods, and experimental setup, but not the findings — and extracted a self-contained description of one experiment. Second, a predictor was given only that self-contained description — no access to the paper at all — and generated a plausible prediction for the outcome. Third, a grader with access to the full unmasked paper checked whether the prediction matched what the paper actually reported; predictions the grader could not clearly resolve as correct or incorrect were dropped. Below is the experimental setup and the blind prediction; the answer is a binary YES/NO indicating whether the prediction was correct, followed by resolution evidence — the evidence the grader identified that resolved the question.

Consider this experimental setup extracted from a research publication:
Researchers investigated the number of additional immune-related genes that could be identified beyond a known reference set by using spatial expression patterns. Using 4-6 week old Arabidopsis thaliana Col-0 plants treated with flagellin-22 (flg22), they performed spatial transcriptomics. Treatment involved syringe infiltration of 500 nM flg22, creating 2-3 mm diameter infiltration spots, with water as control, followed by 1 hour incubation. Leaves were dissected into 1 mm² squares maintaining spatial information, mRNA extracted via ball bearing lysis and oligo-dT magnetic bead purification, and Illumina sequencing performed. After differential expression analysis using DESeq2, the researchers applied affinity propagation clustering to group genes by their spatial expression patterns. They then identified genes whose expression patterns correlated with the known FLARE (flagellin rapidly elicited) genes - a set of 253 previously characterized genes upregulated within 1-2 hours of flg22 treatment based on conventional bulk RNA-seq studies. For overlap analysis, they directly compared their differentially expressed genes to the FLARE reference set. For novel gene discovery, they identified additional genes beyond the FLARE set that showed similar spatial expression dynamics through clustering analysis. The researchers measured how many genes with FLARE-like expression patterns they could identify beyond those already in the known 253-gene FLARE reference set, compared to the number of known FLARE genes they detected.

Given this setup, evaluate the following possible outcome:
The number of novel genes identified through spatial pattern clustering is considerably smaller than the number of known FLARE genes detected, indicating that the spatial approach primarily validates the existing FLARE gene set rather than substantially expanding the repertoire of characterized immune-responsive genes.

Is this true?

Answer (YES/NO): NO